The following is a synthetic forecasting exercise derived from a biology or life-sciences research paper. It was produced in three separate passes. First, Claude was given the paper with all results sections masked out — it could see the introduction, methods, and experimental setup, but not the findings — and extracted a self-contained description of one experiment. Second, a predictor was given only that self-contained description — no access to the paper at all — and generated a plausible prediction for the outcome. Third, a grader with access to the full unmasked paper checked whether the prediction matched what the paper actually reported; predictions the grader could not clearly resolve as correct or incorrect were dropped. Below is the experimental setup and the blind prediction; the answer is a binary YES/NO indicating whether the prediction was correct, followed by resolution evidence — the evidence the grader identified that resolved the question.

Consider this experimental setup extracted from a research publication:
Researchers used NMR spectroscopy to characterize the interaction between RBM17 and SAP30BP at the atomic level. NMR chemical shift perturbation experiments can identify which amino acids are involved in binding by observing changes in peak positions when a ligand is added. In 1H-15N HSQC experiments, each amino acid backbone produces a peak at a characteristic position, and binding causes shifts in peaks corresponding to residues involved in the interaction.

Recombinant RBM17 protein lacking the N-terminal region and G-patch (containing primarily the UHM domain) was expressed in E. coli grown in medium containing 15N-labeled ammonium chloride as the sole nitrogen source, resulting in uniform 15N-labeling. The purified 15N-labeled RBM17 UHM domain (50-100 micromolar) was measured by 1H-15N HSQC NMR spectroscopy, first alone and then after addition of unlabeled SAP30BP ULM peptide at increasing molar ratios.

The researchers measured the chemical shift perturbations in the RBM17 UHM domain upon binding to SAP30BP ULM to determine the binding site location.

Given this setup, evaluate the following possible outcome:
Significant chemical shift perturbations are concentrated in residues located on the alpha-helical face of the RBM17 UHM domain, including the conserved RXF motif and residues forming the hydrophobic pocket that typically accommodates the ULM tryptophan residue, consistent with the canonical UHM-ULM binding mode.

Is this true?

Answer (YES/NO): YES